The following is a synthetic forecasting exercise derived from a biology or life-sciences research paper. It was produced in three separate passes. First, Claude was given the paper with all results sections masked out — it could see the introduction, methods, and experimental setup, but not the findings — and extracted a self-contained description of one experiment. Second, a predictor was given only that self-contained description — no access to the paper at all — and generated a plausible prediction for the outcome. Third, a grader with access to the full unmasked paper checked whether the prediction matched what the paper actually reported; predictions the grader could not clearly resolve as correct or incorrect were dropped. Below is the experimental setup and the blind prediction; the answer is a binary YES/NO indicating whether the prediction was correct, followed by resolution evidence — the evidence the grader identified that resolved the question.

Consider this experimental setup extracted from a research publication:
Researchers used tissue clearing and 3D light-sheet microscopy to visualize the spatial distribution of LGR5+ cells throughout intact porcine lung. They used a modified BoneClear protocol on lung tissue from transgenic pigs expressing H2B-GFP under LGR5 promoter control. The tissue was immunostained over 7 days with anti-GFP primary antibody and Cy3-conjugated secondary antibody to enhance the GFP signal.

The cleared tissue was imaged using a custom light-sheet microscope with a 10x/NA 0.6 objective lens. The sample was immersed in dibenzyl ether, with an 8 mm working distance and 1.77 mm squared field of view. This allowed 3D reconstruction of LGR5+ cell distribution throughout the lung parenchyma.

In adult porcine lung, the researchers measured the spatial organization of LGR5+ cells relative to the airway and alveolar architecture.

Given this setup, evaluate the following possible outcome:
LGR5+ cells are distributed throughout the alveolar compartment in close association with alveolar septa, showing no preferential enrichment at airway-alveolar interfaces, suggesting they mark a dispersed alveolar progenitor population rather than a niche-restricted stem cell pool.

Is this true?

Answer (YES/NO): NO